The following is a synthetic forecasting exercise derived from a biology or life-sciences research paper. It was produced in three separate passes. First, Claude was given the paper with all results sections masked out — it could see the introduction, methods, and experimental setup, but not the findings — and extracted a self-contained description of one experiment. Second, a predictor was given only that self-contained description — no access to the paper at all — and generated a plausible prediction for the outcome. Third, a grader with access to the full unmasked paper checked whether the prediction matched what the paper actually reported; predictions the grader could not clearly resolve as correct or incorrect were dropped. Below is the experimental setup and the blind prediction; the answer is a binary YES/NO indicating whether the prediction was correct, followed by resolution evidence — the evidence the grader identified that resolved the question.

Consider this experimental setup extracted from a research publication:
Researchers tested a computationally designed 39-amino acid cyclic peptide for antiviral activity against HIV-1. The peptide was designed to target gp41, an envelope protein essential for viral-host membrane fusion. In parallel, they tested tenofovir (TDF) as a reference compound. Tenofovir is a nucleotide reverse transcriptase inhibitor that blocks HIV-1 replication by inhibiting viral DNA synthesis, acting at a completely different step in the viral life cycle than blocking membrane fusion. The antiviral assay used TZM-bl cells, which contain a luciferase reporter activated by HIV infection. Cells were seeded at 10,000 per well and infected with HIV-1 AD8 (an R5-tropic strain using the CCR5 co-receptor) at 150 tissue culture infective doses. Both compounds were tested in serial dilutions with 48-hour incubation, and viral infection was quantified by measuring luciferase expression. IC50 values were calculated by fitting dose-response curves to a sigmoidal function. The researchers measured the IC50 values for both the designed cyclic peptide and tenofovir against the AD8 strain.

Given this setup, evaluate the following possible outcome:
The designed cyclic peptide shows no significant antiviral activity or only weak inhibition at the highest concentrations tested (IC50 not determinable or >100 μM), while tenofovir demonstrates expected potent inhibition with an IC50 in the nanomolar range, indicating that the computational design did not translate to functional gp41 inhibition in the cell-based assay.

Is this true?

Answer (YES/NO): NO